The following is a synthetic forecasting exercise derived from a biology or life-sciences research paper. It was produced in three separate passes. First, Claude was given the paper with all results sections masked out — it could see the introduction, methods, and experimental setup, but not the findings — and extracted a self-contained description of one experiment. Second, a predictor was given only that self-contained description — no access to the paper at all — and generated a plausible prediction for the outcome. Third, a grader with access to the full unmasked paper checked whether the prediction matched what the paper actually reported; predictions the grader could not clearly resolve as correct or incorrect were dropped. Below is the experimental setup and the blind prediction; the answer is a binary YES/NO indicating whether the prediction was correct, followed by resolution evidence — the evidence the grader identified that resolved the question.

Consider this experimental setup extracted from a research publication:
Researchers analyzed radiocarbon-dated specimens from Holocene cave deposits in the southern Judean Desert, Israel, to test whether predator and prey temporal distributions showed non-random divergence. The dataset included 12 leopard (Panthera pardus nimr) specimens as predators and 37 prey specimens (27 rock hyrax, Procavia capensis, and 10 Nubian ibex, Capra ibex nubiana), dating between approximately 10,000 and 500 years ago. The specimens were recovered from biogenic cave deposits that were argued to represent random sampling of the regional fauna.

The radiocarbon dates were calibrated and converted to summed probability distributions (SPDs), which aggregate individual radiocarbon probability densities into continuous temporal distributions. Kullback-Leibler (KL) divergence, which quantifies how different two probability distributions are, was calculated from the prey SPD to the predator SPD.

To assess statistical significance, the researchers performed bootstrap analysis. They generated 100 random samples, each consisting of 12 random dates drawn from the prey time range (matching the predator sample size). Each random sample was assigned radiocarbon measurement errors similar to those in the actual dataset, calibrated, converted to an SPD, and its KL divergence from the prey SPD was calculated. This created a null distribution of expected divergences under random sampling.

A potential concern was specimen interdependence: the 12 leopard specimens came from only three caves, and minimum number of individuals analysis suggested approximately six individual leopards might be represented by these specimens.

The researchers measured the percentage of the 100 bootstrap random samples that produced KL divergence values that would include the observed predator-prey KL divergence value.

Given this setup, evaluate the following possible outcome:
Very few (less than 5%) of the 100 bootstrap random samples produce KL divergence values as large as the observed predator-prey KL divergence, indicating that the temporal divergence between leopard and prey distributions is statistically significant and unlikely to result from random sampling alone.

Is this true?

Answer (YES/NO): NO